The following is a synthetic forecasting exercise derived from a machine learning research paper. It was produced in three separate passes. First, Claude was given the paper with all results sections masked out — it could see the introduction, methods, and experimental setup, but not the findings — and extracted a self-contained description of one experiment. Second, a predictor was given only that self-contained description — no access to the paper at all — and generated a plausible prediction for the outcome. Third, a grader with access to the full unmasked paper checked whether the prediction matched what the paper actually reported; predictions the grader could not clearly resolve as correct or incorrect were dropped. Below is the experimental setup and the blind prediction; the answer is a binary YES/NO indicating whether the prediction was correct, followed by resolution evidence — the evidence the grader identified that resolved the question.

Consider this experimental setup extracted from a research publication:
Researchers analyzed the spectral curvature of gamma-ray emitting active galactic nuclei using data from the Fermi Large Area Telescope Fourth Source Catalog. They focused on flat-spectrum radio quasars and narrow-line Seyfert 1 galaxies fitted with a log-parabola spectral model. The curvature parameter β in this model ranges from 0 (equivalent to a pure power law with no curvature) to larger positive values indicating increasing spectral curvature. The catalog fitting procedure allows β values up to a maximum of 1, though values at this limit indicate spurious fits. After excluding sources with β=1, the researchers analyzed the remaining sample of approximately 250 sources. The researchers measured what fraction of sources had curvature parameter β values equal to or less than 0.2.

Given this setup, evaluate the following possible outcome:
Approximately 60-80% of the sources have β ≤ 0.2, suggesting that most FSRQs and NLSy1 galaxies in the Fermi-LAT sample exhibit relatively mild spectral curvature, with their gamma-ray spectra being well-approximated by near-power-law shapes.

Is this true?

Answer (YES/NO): NO